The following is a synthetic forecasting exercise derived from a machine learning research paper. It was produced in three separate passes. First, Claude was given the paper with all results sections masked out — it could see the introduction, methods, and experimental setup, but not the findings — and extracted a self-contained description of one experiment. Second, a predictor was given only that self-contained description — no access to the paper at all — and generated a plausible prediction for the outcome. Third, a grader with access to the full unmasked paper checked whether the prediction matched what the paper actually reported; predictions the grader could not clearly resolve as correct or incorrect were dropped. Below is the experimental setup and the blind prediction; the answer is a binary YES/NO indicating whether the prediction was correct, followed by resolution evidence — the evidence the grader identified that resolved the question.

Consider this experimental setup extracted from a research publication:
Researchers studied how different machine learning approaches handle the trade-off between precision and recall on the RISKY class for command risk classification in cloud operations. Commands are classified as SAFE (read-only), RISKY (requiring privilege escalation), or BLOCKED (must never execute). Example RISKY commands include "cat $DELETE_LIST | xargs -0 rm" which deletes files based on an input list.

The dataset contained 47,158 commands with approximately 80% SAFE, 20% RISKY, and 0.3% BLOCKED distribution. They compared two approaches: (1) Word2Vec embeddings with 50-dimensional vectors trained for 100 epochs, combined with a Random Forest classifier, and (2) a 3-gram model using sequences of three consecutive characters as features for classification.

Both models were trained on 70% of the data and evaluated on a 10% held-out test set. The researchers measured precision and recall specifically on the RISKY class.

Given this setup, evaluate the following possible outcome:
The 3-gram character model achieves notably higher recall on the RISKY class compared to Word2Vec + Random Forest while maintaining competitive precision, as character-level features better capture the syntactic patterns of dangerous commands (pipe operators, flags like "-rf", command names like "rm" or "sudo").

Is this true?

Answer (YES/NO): YES